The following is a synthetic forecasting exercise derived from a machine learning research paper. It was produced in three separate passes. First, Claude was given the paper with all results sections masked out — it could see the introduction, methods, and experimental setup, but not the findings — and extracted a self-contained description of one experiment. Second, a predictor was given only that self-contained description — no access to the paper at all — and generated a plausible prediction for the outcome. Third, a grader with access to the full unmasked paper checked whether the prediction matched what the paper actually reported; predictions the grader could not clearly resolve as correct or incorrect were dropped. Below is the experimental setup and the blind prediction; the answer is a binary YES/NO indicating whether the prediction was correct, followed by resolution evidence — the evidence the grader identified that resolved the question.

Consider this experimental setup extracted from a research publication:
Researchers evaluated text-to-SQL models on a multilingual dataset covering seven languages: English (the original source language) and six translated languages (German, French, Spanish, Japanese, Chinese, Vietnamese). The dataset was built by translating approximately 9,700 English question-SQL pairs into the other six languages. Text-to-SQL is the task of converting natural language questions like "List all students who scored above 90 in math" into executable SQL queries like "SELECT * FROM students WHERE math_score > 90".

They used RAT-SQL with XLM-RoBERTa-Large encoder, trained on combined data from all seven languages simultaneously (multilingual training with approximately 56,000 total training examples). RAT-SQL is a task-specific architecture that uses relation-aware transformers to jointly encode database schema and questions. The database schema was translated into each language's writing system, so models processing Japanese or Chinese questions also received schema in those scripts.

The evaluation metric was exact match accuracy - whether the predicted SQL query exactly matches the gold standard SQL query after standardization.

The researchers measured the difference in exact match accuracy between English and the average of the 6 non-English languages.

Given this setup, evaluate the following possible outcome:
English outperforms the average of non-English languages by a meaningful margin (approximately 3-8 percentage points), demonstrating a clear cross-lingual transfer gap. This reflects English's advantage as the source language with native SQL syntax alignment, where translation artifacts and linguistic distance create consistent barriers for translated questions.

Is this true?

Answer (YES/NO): YES